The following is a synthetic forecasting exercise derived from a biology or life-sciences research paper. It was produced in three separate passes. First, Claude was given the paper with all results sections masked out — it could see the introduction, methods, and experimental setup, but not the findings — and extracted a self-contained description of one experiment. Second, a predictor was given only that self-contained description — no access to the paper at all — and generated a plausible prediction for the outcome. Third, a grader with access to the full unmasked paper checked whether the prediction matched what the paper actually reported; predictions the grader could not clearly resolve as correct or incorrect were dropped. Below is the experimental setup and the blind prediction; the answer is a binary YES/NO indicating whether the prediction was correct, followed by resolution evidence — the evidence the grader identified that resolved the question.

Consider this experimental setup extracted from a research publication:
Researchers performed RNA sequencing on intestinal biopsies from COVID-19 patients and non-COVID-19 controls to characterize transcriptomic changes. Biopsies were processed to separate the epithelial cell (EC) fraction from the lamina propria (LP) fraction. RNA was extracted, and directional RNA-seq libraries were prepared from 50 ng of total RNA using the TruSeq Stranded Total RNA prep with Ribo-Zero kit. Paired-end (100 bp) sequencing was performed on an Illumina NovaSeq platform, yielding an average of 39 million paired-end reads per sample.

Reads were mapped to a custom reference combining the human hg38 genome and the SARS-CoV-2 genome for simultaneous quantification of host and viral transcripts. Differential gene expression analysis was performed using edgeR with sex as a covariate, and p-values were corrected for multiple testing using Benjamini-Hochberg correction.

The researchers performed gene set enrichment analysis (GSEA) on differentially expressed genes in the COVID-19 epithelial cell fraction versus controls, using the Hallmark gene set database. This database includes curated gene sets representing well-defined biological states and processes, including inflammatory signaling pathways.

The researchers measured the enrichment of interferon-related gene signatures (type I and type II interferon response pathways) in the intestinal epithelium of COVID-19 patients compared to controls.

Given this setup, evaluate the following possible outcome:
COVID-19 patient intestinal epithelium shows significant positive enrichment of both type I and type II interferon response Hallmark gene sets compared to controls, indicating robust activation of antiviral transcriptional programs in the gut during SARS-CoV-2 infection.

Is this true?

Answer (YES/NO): YES